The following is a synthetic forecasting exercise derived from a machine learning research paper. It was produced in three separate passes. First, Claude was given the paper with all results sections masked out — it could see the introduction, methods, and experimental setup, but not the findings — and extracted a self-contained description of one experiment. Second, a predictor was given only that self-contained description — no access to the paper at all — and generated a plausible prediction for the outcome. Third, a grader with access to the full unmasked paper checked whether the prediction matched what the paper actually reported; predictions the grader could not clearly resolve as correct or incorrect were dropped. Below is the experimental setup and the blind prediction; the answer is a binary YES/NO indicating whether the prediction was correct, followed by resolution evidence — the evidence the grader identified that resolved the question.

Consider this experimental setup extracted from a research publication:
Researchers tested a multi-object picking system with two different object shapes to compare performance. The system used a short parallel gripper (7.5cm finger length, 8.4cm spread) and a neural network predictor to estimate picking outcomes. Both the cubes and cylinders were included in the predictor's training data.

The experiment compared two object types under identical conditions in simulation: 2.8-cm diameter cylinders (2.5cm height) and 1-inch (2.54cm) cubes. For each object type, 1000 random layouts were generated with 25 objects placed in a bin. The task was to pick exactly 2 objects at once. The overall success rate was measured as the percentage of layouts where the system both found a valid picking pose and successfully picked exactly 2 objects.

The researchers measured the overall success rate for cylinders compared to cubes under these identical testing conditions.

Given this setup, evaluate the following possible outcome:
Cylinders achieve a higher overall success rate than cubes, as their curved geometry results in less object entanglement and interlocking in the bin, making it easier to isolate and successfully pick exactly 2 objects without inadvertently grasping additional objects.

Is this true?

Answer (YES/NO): NO